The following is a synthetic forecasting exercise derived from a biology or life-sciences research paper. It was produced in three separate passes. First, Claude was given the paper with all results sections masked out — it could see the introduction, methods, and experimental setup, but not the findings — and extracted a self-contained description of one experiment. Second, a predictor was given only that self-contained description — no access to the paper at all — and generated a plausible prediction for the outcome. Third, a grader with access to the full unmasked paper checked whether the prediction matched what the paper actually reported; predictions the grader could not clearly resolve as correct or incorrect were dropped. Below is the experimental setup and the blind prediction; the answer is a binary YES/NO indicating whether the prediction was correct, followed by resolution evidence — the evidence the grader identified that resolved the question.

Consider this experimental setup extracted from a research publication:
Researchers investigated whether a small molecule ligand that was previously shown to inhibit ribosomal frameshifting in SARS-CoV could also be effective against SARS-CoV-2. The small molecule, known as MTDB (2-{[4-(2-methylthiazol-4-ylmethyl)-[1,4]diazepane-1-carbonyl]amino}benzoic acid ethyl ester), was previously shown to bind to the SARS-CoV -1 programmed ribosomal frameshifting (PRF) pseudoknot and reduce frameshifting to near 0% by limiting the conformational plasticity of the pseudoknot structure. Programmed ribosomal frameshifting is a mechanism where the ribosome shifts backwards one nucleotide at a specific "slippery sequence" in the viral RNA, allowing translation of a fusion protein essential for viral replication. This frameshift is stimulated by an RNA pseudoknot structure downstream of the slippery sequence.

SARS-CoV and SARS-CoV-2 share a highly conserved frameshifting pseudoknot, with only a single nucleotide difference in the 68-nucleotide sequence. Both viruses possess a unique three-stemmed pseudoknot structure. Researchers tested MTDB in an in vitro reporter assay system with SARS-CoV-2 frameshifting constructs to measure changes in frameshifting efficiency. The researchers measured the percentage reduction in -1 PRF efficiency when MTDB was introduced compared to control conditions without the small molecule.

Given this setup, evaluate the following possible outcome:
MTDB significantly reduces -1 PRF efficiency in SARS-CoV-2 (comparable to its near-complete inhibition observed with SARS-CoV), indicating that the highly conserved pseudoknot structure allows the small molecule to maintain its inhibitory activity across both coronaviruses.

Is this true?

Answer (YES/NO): NO